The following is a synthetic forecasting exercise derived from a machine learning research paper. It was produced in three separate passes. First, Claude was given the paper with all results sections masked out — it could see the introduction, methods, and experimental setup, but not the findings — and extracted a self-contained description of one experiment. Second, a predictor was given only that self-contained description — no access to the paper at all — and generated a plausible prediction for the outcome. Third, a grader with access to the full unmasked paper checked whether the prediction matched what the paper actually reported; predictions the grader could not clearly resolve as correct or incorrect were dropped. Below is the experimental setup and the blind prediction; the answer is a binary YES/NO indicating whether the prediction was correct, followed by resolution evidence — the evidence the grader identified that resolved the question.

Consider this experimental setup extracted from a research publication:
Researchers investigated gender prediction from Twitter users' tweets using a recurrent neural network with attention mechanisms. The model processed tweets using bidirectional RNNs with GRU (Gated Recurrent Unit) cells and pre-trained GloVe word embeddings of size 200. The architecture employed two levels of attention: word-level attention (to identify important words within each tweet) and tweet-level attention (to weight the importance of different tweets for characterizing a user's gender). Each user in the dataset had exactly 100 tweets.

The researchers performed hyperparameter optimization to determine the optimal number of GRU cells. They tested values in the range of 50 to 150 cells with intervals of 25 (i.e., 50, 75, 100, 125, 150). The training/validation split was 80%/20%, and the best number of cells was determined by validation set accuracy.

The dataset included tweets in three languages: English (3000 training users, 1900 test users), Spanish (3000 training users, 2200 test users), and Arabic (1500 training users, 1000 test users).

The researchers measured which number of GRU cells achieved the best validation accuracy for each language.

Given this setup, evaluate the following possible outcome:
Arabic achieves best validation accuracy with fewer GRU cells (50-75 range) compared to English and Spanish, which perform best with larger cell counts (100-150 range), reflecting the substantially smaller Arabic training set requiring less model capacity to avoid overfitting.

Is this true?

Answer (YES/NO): NO